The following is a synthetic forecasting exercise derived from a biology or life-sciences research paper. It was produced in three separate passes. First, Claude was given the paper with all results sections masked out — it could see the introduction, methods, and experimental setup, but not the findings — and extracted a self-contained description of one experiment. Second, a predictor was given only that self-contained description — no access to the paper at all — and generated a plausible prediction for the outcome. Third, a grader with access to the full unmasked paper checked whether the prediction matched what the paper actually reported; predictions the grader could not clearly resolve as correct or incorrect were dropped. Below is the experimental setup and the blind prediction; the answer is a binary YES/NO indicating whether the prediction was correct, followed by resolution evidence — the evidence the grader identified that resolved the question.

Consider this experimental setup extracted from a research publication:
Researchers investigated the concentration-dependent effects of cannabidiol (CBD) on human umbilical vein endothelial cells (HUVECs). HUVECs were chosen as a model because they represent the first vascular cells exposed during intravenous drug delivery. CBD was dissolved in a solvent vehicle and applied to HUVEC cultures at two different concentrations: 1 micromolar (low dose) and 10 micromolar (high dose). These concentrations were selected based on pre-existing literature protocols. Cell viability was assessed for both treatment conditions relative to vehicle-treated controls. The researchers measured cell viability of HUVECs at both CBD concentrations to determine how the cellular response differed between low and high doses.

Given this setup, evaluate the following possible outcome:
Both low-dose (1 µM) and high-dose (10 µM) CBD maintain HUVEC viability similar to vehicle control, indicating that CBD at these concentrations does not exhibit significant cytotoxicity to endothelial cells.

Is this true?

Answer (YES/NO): NO